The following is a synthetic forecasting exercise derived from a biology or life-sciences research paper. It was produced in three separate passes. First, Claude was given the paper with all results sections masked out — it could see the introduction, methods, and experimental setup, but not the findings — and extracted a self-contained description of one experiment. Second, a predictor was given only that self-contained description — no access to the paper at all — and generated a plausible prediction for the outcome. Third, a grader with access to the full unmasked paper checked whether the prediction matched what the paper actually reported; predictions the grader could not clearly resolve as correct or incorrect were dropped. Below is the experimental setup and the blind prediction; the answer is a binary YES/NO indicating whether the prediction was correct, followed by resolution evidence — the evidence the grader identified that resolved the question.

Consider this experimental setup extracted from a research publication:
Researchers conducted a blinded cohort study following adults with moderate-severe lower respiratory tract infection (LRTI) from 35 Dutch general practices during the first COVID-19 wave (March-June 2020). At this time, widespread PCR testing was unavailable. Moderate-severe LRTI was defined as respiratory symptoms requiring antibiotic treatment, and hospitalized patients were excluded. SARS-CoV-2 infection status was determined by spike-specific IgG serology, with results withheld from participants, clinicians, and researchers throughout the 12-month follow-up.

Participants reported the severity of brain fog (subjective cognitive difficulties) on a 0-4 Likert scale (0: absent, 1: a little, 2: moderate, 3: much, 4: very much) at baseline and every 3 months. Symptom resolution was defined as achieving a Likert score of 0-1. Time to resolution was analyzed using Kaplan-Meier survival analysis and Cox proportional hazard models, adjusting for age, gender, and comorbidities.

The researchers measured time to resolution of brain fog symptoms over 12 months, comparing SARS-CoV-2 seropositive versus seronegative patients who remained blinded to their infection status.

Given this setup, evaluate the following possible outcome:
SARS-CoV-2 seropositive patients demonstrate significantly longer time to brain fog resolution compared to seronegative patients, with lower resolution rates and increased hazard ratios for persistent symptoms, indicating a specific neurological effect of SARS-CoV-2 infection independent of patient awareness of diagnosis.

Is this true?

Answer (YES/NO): NO